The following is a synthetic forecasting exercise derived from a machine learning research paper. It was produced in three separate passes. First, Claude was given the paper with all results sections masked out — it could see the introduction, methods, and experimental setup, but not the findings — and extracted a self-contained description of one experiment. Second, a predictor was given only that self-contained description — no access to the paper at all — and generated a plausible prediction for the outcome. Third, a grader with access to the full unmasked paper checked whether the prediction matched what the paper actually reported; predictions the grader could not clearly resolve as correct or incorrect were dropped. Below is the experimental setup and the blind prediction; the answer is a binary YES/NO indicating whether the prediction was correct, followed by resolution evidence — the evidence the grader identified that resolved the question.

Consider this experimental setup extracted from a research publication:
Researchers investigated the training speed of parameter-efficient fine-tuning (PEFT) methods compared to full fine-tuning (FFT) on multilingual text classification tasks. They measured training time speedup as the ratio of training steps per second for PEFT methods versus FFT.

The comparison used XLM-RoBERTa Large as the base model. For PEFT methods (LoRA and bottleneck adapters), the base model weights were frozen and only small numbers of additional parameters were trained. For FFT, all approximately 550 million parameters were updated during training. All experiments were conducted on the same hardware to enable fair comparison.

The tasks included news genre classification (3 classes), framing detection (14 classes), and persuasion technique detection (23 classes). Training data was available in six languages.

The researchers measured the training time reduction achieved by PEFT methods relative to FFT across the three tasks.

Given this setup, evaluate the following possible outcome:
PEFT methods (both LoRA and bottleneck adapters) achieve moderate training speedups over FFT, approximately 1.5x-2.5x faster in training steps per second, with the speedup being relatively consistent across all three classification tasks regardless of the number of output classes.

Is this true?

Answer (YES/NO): NO